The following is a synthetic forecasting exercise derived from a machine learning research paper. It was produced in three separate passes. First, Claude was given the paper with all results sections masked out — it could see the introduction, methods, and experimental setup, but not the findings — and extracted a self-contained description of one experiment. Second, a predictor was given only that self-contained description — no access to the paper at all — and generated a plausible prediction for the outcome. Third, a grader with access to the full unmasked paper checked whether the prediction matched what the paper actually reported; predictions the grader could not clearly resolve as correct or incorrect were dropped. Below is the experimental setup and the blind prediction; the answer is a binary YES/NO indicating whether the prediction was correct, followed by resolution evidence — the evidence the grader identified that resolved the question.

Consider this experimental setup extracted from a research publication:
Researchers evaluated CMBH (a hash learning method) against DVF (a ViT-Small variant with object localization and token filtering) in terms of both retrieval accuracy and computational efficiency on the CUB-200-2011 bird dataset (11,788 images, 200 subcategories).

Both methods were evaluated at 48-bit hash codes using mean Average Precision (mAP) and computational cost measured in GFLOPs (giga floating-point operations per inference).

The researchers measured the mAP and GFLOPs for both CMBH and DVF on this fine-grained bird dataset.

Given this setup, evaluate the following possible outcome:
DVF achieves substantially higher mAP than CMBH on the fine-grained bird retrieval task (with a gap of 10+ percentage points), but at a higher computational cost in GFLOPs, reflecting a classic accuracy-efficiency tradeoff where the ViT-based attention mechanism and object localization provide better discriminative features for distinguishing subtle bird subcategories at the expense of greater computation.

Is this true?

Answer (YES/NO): NO